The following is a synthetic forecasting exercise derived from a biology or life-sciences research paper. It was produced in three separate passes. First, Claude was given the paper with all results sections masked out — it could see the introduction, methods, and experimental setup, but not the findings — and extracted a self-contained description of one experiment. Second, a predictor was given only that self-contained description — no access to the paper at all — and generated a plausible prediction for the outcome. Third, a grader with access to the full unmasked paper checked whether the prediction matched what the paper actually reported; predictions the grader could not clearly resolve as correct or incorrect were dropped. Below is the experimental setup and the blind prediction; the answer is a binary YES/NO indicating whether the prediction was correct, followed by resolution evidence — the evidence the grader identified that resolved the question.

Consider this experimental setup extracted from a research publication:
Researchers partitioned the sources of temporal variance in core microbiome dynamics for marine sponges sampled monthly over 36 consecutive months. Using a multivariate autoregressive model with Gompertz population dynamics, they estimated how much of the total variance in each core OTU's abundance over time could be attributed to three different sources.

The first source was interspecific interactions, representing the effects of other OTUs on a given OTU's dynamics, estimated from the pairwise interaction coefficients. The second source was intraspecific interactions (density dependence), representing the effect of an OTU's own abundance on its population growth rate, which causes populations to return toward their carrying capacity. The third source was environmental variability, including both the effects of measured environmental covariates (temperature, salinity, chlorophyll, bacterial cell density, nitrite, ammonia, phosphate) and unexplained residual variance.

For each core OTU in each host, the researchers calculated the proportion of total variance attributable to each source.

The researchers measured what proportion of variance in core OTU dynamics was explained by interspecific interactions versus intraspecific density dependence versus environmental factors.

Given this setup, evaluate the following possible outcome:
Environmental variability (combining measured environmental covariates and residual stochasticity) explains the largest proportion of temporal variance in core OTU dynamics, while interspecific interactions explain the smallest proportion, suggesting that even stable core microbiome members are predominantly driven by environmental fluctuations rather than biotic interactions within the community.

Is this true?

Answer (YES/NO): NO